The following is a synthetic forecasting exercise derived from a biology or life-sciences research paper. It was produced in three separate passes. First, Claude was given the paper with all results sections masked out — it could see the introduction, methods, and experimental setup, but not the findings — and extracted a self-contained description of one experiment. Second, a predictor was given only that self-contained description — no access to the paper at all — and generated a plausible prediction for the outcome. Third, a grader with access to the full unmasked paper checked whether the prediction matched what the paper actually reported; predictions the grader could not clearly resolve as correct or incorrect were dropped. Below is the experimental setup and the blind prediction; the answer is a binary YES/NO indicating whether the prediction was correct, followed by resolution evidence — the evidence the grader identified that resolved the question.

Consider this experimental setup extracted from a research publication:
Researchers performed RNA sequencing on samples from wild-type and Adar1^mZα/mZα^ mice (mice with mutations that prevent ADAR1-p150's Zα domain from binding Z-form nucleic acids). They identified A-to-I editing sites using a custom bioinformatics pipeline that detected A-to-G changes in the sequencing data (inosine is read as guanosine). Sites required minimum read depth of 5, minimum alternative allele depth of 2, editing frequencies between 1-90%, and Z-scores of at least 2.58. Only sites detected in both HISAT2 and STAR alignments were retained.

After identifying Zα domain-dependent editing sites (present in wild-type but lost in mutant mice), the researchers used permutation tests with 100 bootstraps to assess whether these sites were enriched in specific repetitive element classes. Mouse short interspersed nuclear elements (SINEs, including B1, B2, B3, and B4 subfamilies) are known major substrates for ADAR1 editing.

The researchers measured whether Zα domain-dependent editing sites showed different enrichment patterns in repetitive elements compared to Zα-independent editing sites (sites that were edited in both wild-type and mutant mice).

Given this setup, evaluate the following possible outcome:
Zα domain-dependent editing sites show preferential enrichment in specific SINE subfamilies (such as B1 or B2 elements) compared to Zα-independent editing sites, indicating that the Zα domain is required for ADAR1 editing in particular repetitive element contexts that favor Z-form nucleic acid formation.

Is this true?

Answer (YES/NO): NO